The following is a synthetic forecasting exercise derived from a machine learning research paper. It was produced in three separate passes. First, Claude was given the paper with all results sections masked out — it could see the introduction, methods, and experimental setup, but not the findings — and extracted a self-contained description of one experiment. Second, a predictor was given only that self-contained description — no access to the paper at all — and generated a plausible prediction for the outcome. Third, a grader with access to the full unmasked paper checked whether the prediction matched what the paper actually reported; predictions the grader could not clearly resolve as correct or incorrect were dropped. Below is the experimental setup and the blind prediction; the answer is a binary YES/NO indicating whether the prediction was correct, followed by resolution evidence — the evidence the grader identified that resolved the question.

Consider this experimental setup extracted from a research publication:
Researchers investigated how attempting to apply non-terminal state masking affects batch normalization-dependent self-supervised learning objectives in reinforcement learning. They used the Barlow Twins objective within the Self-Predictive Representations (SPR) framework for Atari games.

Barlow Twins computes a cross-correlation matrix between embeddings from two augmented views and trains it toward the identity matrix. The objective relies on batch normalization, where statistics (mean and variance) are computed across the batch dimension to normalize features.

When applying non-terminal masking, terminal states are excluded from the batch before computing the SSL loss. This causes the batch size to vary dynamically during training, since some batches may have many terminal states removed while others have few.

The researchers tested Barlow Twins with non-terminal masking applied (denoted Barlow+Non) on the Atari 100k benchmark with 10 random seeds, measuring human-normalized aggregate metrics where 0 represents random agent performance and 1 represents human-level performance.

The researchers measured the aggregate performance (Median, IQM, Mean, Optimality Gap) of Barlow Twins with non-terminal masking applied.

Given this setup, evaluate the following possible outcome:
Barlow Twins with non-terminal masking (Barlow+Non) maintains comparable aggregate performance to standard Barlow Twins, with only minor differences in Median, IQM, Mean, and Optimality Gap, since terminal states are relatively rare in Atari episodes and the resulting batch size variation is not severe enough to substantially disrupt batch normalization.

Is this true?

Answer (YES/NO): NO